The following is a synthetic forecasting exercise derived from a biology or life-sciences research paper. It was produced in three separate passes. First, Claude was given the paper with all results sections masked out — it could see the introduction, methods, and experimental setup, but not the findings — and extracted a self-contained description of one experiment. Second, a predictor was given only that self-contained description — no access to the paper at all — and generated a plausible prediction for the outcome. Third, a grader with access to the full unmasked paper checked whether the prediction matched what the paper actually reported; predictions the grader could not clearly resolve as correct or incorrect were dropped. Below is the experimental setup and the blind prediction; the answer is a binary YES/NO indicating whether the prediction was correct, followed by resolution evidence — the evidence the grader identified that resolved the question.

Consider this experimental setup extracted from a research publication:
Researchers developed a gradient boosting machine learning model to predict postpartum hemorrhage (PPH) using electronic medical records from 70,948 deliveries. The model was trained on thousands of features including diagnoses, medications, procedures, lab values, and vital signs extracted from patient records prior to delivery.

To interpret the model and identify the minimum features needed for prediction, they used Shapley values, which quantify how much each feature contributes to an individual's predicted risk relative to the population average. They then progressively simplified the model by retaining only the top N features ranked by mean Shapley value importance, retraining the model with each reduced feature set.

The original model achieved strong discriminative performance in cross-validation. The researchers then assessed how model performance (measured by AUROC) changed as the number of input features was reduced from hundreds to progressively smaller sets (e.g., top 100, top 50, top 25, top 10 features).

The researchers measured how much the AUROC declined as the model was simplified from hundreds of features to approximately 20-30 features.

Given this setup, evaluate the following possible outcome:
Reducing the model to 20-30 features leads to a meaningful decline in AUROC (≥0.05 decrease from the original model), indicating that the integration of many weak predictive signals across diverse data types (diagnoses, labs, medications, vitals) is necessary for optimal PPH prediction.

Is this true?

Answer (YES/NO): NO